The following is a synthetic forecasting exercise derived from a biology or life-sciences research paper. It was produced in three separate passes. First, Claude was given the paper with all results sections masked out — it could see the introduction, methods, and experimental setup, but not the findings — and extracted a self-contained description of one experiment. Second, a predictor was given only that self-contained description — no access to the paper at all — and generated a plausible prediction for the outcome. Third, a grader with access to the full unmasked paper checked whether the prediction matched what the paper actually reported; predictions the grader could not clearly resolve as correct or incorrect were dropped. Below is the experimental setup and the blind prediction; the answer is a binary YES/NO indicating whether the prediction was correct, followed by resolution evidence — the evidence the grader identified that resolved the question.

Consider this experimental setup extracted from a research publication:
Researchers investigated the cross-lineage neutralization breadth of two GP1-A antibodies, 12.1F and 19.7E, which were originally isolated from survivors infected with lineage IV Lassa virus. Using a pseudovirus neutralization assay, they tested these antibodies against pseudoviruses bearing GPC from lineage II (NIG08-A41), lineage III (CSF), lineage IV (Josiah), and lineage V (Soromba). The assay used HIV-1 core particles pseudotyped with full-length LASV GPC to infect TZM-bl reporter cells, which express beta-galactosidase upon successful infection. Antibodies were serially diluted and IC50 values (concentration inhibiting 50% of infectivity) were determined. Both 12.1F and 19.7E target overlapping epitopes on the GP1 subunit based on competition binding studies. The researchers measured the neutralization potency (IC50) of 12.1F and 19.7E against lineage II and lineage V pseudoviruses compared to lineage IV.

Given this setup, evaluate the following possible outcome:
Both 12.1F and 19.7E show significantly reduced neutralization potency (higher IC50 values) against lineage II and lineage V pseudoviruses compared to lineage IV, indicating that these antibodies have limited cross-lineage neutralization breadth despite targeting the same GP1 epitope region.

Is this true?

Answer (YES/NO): NO